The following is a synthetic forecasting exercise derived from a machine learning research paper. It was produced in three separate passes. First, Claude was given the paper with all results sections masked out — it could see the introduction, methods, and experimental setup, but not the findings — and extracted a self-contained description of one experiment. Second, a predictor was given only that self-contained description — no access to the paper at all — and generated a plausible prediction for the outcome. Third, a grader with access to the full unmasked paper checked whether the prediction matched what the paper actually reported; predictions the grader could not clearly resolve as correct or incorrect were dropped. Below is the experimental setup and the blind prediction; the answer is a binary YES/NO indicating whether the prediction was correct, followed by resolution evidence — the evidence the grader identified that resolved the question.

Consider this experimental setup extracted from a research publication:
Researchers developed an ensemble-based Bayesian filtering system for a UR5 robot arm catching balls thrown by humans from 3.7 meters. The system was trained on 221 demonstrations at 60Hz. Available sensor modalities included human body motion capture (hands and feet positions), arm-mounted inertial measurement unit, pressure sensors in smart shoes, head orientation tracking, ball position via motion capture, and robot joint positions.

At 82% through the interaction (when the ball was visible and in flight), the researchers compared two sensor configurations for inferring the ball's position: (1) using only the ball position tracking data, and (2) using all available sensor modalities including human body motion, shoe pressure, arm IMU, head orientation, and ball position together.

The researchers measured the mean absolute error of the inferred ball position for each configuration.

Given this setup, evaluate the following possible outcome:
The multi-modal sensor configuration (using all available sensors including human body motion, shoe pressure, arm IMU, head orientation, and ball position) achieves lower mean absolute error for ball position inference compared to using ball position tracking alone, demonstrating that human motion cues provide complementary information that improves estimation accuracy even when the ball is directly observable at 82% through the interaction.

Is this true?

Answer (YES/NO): NO